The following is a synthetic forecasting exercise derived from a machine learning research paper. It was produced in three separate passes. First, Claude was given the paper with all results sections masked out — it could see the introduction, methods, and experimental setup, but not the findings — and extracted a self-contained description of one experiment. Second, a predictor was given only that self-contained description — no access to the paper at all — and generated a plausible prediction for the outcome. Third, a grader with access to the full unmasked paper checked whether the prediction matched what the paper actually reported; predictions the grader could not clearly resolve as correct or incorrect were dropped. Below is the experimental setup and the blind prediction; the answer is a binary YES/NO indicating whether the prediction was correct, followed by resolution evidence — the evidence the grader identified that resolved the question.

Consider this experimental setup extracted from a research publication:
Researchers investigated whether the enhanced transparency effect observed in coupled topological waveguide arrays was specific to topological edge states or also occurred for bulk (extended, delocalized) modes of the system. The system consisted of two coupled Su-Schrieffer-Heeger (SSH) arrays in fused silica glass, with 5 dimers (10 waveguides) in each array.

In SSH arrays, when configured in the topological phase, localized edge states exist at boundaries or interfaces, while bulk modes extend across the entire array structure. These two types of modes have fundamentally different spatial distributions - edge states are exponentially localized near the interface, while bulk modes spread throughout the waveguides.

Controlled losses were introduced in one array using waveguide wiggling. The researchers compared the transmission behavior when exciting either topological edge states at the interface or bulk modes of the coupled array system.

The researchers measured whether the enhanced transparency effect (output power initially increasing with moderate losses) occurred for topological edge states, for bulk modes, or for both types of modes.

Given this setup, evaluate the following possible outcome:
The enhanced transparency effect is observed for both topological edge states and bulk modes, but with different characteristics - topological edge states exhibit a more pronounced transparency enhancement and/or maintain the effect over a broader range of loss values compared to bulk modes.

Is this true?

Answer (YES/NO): NO